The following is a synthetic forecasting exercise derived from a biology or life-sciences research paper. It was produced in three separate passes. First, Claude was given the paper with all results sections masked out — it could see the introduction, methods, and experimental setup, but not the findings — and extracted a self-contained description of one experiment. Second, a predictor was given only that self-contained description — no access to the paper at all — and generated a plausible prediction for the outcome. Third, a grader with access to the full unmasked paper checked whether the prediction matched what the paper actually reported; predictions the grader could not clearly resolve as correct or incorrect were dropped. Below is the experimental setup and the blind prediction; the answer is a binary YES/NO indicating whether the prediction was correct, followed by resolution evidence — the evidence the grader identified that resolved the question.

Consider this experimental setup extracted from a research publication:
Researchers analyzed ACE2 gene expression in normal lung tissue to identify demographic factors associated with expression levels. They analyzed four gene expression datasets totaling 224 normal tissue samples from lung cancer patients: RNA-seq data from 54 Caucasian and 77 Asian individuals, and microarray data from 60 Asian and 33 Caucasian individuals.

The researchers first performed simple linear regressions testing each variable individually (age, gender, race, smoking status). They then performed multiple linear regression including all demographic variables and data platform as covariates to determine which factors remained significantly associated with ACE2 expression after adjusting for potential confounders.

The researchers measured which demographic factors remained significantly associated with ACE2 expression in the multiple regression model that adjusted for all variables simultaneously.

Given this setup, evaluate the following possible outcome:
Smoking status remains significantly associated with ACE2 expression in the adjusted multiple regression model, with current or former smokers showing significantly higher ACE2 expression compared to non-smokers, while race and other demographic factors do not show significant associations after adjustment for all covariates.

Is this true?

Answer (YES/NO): YES